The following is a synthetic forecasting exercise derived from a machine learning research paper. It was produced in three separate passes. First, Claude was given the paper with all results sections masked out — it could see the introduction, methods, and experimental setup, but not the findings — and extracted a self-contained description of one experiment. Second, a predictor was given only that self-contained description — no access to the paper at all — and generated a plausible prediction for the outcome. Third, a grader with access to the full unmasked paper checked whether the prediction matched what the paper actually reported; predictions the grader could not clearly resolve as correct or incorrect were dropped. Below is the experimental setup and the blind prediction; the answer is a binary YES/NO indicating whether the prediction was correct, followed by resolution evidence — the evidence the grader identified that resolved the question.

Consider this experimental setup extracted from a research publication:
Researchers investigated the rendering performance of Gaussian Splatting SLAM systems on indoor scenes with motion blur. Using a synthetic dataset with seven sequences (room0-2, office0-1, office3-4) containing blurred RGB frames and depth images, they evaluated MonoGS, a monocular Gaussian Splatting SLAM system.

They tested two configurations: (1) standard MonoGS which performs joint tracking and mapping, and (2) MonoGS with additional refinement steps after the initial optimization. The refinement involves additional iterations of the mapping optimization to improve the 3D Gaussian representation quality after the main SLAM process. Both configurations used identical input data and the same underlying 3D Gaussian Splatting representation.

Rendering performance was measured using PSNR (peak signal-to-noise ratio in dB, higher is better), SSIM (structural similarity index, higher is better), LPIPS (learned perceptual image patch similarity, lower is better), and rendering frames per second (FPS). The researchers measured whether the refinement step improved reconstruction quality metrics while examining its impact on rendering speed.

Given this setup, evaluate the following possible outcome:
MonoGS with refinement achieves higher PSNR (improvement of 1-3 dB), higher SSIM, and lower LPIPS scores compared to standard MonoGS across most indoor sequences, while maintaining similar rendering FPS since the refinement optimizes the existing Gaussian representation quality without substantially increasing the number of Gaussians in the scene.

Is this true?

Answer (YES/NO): NO